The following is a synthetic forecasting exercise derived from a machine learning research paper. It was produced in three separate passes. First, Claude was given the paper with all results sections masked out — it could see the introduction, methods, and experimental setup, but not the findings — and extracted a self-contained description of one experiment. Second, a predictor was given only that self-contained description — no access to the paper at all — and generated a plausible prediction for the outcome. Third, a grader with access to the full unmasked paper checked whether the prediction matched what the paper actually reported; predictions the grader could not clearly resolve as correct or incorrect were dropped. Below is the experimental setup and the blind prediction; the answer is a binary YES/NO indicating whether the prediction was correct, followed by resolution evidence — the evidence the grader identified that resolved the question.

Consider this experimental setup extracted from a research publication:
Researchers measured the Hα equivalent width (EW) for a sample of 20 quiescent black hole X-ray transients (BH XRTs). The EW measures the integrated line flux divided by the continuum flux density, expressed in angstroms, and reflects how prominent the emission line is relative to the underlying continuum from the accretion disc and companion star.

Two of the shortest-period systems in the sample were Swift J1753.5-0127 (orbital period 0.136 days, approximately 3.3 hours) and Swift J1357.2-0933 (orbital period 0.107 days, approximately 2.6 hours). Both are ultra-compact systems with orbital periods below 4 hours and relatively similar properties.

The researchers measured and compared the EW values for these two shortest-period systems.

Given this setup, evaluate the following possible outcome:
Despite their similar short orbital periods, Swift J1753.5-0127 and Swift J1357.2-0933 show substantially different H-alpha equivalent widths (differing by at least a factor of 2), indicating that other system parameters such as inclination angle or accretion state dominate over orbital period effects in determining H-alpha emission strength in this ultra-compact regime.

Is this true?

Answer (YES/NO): NO